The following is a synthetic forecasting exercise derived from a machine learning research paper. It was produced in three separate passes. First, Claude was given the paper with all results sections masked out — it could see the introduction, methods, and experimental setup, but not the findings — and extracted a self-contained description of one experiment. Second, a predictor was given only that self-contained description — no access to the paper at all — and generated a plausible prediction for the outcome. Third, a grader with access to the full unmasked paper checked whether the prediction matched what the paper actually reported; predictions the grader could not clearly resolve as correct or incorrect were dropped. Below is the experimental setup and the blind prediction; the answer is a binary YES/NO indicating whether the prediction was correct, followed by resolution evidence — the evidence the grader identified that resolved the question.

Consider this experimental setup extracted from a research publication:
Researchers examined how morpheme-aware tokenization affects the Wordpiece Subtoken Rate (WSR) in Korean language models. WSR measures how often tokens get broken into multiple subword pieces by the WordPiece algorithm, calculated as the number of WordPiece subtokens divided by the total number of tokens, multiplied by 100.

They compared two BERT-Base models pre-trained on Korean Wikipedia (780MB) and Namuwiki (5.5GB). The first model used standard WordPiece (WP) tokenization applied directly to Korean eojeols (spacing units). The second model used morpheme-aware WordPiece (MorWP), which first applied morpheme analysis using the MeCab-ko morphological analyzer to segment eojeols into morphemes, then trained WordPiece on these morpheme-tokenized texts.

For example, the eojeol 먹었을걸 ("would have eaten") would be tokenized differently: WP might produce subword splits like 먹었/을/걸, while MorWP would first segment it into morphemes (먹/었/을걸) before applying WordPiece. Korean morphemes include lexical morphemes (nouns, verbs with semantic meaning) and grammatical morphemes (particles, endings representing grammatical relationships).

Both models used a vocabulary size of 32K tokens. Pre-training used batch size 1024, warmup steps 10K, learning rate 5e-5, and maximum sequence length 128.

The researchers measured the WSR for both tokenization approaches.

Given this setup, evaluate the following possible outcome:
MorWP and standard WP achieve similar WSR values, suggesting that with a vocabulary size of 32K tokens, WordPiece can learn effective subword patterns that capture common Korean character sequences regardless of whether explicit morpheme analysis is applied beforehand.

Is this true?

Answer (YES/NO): NO